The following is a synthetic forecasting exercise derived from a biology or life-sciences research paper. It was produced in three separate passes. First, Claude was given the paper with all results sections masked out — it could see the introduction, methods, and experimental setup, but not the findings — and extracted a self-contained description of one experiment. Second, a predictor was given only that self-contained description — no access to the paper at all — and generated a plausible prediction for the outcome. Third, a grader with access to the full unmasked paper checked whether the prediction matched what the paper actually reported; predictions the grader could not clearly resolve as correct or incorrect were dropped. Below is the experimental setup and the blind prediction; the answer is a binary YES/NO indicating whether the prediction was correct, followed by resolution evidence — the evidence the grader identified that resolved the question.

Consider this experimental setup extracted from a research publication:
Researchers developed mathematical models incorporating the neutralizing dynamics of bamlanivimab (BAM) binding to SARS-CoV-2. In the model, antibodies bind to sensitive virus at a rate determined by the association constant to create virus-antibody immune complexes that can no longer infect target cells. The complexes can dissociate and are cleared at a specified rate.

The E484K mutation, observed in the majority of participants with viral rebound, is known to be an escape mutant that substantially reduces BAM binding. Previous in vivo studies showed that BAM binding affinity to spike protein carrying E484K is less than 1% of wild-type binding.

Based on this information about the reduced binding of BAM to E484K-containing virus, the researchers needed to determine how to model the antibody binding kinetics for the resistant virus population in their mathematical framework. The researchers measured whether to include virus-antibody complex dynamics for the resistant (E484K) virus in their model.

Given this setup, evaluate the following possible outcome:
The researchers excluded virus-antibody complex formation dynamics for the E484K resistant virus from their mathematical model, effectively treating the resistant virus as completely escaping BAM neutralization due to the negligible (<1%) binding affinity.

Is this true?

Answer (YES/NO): YES